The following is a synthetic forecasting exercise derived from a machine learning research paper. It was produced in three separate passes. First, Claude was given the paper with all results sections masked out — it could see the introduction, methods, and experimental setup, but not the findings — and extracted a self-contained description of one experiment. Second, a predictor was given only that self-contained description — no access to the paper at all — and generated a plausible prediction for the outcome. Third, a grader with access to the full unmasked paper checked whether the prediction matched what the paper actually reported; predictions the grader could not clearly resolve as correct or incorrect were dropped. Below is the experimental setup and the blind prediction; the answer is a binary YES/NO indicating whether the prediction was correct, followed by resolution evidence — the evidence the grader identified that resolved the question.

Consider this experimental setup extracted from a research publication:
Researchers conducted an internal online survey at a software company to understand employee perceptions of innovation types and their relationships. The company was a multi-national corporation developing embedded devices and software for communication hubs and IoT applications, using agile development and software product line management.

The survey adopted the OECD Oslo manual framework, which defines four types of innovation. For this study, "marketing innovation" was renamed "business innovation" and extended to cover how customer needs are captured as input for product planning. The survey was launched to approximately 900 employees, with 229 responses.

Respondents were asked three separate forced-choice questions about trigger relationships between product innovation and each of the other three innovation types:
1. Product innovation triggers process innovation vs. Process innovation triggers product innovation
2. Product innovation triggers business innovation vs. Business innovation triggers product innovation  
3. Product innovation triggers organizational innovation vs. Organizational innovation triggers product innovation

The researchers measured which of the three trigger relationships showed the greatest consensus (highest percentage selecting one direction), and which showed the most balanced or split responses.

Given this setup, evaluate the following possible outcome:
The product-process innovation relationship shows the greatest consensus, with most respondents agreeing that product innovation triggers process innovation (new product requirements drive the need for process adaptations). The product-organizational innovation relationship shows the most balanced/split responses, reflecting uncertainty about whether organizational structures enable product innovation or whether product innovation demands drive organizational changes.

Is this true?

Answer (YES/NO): NO